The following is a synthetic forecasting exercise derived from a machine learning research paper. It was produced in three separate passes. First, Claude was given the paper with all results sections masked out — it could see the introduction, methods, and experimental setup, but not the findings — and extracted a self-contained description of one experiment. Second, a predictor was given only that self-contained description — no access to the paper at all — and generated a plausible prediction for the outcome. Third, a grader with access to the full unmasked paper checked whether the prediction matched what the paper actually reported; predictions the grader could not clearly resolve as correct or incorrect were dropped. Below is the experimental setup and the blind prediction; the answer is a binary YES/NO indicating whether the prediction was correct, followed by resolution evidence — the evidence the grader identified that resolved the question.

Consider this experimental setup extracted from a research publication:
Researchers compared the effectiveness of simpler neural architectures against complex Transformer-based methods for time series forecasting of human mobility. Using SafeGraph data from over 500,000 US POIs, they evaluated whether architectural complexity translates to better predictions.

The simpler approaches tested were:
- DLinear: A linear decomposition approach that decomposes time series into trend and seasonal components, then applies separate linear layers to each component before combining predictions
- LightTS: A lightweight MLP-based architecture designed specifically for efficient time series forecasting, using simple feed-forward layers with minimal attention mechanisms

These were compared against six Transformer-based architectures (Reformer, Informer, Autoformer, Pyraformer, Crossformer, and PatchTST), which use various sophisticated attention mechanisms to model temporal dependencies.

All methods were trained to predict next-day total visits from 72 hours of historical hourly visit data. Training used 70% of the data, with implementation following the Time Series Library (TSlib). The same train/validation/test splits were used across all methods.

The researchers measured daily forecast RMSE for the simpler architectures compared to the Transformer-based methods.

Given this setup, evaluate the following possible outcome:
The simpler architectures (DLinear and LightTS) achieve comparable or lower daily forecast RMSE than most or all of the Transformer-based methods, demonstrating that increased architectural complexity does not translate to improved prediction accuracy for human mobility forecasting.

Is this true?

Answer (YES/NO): YES